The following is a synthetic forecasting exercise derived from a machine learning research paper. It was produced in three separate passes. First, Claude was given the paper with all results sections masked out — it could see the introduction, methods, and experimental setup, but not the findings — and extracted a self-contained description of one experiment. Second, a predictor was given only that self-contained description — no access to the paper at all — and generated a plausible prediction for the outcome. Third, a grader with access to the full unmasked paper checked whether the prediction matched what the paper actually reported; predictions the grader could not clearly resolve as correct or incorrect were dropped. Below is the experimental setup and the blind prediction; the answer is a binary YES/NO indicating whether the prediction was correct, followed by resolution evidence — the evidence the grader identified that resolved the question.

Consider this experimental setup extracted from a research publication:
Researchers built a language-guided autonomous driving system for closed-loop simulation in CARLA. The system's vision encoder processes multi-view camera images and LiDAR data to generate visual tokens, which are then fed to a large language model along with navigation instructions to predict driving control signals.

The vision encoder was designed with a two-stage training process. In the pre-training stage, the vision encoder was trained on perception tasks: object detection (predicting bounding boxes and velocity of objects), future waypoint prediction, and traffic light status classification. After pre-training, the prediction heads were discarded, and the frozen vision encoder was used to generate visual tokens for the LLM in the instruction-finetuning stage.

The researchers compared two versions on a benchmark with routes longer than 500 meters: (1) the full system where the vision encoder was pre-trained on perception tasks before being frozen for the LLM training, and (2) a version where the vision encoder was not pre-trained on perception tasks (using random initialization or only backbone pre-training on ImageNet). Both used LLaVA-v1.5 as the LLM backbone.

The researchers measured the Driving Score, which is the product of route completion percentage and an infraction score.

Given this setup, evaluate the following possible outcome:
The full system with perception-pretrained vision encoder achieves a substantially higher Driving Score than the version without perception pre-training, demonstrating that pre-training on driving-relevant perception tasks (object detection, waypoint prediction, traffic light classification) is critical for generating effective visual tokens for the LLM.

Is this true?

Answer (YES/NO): YES